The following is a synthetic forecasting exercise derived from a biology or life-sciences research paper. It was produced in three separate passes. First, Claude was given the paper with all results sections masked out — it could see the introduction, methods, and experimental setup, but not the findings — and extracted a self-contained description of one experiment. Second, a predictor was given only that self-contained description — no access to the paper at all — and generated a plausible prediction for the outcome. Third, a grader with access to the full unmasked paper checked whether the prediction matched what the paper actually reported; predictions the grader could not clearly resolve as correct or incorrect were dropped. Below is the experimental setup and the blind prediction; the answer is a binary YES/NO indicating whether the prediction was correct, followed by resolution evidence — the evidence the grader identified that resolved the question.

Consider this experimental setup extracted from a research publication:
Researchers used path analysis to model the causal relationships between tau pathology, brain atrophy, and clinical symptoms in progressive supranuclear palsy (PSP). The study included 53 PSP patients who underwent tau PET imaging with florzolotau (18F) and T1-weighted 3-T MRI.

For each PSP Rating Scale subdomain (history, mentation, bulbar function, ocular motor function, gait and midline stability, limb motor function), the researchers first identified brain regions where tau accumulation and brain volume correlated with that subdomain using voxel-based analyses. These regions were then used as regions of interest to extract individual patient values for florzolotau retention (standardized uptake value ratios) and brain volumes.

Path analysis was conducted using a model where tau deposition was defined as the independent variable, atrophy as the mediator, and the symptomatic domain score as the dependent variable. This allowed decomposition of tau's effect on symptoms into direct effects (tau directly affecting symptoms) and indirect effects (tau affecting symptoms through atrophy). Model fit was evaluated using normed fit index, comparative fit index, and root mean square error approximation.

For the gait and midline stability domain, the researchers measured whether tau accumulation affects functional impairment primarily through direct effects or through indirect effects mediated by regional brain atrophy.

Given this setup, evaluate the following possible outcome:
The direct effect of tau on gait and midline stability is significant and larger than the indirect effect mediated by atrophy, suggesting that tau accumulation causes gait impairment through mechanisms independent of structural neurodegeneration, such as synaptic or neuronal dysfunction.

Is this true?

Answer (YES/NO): NO